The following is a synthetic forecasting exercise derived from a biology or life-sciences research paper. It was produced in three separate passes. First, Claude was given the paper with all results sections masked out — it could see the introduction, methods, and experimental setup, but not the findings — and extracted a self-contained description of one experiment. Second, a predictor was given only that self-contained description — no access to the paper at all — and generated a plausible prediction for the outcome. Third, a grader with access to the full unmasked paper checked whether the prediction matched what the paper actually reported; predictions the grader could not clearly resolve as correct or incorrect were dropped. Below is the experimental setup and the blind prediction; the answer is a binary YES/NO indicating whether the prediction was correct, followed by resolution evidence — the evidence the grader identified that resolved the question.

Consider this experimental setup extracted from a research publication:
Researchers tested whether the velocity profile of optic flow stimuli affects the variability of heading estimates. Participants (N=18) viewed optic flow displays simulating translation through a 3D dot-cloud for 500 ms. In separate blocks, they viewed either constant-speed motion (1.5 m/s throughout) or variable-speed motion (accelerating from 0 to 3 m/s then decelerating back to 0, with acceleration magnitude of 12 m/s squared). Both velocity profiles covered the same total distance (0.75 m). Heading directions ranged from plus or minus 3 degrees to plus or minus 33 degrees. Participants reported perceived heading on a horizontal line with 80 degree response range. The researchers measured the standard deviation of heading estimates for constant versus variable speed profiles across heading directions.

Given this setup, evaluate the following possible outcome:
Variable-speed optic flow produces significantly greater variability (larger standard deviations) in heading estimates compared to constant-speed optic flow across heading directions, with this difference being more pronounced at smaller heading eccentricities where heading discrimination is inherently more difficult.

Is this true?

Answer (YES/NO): NO